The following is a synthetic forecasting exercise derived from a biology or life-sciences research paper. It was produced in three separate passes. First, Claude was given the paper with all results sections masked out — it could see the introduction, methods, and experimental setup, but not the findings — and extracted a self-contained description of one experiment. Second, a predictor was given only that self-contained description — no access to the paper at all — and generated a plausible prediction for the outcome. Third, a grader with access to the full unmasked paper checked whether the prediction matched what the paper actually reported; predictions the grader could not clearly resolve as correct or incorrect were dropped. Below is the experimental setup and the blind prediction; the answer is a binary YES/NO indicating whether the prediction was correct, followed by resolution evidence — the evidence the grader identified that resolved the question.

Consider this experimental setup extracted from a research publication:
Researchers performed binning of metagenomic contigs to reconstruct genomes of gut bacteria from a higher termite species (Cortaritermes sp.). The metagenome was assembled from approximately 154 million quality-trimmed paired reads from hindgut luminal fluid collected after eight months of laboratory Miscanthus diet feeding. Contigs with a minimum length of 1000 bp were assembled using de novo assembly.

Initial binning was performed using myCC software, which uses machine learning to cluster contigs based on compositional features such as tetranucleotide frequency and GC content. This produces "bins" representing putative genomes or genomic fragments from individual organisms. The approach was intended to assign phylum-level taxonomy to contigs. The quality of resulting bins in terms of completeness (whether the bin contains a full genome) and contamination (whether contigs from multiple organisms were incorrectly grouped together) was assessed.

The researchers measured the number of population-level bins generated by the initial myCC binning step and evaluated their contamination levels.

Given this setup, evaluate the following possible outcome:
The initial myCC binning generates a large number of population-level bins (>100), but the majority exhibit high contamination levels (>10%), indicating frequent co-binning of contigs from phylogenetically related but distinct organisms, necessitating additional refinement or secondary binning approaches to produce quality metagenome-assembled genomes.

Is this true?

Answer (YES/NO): NO